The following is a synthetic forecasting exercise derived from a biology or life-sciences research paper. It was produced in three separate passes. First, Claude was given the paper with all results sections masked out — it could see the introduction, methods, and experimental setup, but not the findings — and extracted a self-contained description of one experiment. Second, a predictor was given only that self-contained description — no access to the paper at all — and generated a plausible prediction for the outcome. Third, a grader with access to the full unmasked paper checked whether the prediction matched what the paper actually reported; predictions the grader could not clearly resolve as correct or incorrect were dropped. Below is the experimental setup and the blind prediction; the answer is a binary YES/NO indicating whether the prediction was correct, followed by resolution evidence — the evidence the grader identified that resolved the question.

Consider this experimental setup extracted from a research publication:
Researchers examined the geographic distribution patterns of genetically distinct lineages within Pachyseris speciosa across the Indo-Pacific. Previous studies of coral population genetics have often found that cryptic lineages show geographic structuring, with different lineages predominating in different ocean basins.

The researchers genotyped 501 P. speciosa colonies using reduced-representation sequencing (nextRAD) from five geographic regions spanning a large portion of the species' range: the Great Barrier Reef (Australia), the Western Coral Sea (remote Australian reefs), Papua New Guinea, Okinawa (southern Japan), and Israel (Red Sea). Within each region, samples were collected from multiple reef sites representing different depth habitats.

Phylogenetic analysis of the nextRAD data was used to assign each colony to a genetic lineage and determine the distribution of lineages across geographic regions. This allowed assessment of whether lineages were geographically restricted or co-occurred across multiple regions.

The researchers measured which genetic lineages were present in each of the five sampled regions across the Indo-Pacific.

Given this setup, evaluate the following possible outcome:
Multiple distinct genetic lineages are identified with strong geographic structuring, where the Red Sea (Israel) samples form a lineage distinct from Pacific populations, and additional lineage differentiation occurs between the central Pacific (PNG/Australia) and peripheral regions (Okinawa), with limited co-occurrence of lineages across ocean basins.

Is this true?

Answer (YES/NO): NO